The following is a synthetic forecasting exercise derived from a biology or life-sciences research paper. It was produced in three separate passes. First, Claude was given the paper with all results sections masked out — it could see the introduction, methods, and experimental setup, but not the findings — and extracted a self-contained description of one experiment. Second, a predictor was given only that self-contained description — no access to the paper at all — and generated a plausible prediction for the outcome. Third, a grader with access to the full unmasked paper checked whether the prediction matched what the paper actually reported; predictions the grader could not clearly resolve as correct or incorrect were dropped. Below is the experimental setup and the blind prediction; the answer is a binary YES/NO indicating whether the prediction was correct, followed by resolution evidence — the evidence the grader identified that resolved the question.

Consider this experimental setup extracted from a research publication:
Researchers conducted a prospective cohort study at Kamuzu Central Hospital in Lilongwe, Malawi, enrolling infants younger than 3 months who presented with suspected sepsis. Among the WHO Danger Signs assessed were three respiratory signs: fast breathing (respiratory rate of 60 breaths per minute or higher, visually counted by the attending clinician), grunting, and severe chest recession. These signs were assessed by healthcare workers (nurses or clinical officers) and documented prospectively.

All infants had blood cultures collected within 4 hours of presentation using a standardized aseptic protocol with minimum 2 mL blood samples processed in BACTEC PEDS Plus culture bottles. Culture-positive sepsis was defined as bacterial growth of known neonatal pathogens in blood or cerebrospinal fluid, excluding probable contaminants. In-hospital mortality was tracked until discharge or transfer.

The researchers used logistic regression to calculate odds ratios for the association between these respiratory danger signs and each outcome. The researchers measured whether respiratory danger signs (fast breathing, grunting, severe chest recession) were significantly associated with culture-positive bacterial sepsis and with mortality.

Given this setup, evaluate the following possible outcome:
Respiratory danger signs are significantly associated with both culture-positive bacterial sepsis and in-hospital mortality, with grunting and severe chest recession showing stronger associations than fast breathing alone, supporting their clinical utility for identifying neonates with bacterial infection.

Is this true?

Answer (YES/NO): NO